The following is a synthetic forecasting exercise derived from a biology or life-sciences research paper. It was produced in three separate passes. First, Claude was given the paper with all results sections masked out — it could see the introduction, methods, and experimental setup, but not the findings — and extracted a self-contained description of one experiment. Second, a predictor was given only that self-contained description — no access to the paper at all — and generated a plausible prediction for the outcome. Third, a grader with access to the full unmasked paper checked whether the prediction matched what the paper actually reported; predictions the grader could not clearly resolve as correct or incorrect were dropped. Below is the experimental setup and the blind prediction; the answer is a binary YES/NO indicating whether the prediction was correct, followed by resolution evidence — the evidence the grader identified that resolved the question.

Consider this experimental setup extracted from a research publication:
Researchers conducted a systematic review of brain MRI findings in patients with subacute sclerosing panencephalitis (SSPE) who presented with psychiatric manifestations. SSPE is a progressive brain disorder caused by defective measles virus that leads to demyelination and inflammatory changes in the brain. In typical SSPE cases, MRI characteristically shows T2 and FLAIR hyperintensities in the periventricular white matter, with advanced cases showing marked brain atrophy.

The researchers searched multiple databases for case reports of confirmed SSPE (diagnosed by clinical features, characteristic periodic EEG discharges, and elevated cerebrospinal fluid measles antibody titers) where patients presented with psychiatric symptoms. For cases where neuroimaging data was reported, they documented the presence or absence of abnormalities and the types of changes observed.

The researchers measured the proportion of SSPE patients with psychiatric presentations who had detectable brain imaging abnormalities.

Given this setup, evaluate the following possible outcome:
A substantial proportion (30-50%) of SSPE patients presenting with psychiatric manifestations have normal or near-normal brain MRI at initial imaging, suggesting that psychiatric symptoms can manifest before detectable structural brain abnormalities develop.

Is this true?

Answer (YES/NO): YES